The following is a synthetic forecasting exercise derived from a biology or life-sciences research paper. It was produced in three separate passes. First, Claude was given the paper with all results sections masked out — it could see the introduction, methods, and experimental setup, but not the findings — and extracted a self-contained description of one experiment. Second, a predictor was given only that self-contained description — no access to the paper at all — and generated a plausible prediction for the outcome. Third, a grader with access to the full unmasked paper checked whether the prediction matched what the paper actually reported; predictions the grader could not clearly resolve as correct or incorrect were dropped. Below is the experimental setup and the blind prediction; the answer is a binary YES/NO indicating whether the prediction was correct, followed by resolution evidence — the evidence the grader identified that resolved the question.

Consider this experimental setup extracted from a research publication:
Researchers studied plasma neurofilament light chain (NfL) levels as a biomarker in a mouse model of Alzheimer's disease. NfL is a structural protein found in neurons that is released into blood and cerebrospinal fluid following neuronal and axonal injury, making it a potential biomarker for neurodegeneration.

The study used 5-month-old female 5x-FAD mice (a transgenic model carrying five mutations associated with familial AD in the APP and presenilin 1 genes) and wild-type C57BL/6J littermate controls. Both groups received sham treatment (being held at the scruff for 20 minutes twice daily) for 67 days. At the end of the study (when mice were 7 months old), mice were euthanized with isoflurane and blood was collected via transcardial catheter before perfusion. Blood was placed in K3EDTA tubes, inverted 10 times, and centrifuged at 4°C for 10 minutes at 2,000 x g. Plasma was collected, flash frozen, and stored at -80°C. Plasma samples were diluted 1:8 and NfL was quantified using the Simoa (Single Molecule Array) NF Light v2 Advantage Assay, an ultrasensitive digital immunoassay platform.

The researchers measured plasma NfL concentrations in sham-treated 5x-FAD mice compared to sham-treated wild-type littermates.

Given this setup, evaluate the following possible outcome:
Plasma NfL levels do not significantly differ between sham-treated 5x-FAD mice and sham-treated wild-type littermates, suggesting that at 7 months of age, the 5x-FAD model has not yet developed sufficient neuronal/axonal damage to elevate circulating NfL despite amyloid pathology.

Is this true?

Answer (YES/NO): NO